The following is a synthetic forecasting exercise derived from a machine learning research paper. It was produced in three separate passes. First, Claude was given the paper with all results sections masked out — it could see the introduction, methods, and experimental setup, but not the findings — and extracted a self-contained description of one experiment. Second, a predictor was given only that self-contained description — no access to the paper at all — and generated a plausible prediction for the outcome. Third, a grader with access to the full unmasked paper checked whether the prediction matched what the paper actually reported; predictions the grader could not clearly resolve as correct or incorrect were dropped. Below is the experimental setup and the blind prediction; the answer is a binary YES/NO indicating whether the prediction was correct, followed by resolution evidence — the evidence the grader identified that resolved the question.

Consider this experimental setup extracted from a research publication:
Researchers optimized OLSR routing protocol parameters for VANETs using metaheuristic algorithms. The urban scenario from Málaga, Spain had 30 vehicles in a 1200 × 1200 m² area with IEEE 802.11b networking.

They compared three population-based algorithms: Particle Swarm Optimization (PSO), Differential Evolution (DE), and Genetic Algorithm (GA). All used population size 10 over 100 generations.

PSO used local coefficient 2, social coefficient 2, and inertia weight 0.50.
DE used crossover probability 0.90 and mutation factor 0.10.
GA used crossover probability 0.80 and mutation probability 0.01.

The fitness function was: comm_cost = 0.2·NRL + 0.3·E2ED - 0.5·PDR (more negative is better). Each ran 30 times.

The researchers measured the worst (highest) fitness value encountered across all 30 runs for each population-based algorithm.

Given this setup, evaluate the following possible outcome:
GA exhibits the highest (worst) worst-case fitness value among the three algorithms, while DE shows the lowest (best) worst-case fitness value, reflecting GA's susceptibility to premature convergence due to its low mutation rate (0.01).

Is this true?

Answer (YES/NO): YES